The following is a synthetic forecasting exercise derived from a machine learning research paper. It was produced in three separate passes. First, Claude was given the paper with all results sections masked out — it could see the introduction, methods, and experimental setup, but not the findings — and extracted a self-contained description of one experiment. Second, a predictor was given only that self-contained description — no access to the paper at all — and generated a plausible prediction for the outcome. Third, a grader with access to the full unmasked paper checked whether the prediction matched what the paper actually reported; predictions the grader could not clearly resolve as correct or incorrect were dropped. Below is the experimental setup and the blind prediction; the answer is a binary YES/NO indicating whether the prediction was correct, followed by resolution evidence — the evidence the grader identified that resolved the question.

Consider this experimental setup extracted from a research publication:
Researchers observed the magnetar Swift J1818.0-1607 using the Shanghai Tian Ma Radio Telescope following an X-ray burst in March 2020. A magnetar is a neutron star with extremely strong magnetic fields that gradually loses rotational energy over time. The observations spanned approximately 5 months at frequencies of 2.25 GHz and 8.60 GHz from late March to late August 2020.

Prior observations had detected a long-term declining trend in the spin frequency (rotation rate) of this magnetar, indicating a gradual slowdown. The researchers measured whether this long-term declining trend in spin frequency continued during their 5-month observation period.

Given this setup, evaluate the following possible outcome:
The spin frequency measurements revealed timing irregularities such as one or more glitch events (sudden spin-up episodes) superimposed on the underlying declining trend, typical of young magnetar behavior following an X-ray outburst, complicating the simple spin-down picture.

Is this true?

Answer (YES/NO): NO